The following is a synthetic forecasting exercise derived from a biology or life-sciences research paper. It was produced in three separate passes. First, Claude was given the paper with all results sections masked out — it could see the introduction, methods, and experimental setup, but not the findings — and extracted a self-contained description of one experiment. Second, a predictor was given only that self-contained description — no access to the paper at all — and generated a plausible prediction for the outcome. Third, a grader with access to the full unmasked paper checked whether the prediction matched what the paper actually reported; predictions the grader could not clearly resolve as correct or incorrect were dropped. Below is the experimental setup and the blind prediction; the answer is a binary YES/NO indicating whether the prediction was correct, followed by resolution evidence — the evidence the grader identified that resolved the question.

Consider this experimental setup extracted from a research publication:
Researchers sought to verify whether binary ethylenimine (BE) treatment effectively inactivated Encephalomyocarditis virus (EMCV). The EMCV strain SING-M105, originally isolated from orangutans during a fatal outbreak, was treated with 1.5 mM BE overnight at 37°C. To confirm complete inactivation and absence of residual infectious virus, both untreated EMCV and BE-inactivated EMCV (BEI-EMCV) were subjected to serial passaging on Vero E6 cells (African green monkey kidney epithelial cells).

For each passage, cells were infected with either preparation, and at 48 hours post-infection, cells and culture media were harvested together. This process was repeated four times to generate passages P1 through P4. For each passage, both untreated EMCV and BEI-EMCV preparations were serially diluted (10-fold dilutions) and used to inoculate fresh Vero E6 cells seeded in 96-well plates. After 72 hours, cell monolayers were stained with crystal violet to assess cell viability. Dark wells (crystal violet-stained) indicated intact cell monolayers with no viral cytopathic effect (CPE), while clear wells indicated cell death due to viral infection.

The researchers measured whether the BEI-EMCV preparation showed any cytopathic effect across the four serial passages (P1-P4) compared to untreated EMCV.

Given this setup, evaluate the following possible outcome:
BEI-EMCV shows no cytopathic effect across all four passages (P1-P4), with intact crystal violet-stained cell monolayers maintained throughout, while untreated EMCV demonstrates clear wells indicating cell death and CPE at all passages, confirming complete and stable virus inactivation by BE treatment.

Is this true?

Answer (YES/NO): YES